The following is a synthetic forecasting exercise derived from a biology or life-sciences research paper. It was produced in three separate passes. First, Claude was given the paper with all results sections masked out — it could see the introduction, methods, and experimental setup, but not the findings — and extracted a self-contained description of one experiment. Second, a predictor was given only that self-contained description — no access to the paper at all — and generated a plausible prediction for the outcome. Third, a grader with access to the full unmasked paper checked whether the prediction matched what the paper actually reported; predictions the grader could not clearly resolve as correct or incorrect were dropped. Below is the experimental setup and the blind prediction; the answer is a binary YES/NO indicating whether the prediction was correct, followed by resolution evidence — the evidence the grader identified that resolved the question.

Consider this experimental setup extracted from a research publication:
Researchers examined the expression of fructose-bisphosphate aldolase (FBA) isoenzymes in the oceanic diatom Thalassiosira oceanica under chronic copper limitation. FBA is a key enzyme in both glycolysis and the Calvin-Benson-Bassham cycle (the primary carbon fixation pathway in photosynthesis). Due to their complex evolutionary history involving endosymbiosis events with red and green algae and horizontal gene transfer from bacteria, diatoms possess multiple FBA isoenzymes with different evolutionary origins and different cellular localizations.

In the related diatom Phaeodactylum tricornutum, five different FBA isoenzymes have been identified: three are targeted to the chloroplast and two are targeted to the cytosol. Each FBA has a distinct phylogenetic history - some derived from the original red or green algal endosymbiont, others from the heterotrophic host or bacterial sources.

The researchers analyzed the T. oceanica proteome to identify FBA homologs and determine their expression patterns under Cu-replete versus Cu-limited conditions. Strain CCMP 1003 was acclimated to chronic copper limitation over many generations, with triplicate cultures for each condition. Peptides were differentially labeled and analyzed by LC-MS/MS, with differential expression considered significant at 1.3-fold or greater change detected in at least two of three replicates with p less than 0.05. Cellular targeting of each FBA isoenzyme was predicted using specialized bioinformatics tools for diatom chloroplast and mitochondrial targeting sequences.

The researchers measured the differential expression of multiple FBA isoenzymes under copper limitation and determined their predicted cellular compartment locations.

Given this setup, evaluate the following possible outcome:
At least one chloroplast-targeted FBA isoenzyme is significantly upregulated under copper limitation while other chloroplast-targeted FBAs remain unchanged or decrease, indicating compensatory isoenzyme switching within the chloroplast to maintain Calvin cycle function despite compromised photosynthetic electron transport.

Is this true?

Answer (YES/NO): NO